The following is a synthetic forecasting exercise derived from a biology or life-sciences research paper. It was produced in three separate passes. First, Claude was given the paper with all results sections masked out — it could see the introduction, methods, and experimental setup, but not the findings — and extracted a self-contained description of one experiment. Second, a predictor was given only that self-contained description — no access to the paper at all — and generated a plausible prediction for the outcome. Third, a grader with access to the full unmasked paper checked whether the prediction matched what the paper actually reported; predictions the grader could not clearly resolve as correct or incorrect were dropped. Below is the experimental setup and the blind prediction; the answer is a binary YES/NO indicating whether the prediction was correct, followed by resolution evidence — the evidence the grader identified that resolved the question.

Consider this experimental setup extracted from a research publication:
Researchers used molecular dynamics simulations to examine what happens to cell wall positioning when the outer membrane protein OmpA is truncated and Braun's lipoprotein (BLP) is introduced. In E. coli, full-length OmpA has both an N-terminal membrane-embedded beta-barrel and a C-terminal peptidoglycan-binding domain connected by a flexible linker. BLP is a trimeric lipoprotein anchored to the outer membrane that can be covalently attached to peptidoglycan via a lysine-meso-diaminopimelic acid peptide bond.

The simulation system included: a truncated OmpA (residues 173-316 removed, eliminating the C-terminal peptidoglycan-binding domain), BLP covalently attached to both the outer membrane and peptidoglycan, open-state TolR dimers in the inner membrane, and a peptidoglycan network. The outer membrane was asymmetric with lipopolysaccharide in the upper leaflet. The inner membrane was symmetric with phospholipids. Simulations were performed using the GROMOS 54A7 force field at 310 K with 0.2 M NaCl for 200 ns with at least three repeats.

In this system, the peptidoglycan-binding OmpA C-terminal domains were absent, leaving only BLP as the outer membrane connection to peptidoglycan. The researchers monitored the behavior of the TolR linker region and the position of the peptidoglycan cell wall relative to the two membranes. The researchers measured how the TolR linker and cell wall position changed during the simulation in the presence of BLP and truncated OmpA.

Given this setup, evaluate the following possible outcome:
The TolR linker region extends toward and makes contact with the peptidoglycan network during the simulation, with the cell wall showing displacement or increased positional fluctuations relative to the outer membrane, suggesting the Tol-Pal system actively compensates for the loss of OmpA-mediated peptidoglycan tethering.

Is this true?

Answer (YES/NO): NO